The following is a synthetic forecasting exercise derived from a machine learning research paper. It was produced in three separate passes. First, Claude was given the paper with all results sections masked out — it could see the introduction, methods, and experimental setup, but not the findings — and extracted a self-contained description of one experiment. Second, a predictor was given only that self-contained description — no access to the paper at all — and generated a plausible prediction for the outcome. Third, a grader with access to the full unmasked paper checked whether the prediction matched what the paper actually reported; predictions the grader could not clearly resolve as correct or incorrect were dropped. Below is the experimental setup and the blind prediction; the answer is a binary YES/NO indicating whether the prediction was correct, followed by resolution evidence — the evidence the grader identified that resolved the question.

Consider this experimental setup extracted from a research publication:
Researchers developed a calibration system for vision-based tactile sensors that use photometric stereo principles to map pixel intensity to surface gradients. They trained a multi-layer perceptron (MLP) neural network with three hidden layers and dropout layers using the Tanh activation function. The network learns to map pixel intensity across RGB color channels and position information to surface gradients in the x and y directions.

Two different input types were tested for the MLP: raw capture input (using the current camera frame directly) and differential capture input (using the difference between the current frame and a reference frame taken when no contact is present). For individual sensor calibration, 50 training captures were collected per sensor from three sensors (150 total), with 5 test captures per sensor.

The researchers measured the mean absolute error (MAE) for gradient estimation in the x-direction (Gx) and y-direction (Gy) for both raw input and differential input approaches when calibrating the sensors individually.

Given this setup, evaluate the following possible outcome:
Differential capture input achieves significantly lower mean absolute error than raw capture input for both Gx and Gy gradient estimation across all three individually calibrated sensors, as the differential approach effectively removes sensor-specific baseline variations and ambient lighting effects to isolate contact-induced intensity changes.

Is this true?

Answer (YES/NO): YES